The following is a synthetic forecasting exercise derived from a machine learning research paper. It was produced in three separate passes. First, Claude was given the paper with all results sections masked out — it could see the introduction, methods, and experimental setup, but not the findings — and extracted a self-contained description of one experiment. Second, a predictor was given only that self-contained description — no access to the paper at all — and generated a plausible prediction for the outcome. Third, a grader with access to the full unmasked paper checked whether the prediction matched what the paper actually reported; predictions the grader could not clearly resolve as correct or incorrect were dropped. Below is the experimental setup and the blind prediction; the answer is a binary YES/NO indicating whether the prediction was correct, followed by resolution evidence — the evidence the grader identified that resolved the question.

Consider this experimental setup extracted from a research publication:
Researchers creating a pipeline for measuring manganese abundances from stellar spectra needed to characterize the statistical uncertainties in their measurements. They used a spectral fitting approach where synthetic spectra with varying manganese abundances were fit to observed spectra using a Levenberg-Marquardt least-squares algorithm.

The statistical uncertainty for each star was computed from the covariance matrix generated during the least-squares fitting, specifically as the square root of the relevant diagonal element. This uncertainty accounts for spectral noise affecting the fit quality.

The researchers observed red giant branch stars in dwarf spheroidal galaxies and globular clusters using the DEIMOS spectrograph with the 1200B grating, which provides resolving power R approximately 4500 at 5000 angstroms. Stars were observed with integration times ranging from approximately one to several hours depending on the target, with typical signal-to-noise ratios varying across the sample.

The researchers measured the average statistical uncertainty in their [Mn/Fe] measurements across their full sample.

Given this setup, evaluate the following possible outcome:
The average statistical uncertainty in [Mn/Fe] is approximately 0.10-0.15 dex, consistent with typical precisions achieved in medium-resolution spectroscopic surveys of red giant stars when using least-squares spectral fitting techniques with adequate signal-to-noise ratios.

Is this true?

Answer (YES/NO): NO